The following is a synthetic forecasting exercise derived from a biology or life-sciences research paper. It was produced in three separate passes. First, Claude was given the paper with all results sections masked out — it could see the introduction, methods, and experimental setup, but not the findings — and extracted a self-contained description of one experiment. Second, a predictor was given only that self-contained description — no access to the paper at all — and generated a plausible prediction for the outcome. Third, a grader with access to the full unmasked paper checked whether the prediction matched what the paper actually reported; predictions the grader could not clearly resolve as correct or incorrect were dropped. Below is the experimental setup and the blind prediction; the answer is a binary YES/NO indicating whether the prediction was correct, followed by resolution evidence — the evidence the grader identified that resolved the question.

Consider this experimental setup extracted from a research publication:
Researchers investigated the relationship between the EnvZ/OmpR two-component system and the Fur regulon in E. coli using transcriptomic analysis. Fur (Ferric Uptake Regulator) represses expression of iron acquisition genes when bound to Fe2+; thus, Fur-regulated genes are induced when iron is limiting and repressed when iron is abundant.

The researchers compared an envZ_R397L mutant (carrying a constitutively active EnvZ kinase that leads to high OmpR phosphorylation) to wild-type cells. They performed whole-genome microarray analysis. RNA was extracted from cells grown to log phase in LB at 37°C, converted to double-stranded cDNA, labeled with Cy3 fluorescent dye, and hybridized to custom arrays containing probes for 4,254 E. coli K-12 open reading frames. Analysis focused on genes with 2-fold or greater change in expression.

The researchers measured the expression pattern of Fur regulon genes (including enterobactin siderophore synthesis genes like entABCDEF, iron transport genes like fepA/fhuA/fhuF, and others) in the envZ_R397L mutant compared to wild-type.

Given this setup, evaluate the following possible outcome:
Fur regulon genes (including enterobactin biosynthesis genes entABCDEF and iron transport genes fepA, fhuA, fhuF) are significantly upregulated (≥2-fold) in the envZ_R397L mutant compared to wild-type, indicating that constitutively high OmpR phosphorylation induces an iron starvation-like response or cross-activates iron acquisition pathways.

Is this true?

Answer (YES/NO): NO